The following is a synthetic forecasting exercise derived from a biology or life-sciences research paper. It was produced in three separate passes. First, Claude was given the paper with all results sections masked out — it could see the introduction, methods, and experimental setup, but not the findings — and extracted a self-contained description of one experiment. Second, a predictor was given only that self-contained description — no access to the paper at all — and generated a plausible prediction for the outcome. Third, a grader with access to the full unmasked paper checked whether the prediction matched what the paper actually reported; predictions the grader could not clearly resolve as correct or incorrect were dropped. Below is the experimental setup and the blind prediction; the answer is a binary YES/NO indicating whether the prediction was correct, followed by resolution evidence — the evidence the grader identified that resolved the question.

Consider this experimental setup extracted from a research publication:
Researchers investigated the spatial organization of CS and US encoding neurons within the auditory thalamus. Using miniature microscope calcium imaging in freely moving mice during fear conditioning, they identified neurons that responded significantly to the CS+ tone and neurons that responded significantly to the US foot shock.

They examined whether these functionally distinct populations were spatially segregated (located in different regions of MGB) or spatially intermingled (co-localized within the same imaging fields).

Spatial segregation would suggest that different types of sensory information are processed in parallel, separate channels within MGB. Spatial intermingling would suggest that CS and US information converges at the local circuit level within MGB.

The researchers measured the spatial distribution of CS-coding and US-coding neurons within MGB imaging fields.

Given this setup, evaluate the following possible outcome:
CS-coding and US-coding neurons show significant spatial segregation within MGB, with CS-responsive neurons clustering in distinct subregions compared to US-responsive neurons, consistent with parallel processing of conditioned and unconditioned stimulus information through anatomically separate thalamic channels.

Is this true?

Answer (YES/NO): NO